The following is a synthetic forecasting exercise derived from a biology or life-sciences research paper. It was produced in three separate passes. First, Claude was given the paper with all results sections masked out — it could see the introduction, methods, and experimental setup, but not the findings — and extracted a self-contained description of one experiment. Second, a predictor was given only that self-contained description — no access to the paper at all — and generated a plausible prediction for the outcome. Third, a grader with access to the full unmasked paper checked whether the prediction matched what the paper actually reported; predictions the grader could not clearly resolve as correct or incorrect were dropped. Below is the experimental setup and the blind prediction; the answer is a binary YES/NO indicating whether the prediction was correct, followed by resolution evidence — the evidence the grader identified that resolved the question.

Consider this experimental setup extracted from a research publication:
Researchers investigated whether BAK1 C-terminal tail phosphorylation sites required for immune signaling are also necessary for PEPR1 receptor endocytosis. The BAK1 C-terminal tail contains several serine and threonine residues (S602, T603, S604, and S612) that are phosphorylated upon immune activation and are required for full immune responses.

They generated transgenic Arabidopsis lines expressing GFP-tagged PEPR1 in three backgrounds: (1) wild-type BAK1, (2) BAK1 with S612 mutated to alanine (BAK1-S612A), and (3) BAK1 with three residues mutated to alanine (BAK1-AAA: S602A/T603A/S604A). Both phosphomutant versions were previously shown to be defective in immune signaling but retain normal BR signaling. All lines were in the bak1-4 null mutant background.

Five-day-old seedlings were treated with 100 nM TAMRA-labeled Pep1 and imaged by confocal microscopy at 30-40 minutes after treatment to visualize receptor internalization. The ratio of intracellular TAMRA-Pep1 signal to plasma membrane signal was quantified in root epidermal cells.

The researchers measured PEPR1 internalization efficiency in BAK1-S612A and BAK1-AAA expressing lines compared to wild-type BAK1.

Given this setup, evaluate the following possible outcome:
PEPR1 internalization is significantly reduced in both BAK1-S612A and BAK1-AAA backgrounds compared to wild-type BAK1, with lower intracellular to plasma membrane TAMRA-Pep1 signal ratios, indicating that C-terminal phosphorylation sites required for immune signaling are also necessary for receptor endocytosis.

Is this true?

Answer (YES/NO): YES